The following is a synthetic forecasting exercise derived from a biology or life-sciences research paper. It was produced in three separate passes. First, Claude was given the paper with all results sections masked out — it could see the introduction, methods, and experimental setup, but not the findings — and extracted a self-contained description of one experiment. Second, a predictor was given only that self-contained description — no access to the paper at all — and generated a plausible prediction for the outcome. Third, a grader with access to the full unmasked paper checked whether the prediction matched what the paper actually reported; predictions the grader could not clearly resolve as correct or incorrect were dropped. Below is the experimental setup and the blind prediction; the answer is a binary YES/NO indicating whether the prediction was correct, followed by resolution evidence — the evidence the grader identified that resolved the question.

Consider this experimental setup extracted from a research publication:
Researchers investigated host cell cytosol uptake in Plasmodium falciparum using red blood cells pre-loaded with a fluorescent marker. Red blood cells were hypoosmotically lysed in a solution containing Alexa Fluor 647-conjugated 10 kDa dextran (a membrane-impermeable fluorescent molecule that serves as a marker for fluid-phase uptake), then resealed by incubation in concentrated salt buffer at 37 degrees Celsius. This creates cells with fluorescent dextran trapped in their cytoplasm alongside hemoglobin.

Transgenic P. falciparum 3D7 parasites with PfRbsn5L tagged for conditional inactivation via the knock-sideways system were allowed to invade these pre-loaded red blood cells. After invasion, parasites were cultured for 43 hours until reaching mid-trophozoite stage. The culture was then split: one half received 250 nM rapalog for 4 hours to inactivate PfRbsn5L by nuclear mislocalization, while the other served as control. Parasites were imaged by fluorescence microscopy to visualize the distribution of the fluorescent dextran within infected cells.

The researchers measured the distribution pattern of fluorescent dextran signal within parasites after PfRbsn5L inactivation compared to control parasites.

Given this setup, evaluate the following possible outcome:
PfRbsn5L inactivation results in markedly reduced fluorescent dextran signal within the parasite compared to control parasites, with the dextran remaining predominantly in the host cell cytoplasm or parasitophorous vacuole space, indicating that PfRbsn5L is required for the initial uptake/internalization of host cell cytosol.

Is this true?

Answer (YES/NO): NO